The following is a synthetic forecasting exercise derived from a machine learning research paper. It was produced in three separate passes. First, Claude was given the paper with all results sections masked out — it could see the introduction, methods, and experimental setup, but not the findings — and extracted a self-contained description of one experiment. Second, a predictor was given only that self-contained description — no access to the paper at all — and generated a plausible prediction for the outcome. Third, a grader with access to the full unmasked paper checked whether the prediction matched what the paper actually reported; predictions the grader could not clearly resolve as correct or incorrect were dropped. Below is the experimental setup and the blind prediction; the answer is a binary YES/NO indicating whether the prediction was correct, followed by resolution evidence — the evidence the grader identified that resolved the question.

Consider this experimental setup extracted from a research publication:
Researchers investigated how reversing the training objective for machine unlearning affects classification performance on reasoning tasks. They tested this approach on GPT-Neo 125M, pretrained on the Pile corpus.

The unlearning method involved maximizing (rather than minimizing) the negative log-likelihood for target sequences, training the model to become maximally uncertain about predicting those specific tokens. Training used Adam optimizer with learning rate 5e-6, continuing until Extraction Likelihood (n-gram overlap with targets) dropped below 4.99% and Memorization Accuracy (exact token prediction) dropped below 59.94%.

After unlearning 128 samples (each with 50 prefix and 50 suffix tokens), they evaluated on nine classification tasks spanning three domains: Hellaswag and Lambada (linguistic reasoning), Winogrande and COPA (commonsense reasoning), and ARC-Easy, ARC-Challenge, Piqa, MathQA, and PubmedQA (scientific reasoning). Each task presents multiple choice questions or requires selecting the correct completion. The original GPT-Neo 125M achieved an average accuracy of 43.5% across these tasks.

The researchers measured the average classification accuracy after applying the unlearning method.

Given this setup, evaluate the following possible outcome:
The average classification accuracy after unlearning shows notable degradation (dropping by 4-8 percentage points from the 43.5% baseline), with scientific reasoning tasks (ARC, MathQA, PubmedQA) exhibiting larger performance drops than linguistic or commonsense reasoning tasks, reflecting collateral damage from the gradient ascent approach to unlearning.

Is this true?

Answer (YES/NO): NO